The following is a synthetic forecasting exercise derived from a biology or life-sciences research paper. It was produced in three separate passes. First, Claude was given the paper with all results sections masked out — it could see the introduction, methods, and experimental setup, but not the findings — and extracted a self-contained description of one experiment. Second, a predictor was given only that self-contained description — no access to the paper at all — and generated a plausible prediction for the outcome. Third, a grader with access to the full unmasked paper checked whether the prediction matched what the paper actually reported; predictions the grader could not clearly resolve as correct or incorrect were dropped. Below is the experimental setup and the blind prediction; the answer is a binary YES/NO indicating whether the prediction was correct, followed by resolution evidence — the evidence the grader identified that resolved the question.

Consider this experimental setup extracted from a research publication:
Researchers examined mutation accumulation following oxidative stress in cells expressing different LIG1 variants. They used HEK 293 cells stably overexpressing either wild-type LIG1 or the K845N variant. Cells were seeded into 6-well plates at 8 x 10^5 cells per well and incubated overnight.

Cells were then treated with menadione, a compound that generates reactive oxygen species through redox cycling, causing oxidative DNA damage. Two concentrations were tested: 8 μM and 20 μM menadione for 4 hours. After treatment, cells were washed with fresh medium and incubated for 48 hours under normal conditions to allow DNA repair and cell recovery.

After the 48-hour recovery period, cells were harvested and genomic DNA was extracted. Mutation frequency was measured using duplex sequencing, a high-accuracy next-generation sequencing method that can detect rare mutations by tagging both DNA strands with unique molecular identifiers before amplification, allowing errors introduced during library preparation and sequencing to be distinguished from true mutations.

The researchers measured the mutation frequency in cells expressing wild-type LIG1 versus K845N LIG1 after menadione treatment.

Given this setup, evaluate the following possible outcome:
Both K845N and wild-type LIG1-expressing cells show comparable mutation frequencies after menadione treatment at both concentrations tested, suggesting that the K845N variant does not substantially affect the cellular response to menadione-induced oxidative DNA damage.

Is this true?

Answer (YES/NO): NO